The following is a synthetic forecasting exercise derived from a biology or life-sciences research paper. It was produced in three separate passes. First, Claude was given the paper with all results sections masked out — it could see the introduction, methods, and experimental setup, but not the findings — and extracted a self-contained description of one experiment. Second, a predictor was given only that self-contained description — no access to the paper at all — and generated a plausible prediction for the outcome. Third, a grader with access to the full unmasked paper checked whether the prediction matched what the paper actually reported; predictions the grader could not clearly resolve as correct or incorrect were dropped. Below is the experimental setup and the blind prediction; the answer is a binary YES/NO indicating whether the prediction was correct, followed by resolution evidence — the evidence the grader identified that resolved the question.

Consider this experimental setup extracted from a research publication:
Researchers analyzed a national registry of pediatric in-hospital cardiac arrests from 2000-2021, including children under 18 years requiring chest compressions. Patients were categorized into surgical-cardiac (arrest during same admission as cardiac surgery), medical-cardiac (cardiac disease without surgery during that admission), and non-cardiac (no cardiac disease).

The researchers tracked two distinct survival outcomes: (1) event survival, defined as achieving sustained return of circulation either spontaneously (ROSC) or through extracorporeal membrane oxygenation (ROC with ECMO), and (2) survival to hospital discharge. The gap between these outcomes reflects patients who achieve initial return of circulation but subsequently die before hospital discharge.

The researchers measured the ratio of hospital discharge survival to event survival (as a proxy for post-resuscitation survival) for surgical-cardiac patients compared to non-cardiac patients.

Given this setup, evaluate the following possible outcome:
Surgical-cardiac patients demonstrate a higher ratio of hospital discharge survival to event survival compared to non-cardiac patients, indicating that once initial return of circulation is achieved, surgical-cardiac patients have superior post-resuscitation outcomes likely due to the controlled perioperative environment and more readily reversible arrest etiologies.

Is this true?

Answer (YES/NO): YES